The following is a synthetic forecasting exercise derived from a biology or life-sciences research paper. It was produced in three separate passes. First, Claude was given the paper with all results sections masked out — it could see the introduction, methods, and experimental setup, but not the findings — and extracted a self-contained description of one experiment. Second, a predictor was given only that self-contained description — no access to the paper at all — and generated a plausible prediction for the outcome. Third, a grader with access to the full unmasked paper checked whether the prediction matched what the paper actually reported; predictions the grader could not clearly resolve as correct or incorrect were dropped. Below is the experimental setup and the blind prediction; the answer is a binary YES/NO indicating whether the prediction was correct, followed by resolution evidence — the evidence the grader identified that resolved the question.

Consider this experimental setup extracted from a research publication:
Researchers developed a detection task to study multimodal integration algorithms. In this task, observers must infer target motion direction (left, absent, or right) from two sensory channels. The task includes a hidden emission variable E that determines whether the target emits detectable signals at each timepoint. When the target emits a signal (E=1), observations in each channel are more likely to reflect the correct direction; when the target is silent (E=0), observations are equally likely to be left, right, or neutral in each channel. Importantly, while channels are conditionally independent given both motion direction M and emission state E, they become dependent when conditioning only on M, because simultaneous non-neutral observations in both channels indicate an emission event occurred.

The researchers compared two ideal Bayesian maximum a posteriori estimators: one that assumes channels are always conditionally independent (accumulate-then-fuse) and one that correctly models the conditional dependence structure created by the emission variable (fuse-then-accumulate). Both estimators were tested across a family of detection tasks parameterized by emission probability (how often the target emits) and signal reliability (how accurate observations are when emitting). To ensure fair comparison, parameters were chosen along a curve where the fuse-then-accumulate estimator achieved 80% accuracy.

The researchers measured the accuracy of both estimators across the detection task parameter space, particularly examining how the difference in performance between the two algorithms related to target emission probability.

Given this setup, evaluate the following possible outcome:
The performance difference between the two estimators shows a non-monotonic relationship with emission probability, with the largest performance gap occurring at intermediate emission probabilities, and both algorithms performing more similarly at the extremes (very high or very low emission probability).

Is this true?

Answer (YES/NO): NO